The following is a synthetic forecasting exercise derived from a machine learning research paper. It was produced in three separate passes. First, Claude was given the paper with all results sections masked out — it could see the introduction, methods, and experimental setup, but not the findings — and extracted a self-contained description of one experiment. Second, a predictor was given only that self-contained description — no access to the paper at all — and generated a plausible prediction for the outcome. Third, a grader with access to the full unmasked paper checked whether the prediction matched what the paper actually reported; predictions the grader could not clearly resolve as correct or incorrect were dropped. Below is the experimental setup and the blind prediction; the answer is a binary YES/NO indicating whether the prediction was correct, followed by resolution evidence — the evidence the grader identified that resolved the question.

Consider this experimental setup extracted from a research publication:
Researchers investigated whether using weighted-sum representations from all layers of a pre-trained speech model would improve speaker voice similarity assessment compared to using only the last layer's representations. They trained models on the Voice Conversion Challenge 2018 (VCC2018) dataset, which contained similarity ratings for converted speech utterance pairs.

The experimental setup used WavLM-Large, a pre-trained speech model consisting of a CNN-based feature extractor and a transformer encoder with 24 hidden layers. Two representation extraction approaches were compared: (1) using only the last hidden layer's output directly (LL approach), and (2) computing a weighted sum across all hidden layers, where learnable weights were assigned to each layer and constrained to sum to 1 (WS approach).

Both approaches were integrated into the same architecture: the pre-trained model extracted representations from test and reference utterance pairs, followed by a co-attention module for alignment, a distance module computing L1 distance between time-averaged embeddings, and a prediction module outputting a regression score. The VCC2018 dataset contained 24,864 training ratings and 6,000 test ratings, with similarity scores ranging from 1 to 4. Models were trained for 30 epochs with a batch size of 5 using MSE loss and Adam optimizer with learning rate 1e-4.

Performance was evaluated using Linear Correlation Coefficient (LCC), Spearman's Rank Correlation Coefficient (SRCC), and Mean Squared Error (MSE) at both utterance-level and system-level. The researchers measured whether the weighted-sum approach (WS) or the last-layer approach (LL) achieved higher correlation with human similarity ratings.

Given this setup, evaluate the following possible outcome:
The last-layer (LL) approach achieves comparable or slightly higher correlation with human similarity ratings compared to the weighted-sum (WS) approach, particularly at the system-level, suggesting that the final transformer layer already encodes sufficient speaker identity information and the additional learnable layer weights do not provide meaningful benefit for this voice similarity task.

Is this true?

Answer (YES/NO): NO